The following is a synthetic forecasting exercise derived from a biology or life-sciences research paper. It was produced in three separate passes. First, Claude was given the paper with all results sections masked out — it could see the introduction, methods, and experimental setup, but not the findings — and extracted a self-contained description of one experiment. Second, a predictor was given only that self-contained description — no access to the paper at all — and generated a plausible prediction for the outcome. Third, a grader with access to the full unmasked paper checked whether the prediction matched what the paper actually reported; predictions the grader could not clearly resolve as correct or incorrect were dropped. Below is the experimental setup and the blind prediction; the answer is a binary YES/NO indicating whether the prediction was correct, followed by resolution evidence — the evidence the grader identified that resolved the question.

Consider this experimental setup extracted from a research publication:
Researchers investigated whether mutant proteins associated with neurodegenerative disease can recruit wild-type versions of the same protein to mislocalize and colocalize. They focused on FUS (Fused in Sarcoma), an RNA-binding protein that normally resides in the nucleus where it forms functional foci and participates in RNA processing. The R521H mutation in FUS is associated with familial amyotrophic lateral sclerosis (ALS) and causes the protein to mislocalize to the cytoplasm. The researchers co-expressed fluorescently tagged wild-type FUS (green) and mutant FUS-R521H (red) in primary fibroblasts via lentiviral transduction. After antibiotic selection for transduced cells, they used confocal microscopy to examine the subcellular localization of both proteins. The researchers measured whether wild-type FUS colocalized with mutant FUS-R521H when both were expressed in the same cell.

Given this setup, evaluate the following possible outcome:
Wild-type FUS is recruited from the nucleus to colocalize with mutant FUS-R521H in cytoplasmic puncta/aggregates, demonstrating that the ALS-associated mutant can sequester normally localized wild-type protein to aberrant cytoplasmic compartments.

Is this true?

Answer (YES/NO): YES